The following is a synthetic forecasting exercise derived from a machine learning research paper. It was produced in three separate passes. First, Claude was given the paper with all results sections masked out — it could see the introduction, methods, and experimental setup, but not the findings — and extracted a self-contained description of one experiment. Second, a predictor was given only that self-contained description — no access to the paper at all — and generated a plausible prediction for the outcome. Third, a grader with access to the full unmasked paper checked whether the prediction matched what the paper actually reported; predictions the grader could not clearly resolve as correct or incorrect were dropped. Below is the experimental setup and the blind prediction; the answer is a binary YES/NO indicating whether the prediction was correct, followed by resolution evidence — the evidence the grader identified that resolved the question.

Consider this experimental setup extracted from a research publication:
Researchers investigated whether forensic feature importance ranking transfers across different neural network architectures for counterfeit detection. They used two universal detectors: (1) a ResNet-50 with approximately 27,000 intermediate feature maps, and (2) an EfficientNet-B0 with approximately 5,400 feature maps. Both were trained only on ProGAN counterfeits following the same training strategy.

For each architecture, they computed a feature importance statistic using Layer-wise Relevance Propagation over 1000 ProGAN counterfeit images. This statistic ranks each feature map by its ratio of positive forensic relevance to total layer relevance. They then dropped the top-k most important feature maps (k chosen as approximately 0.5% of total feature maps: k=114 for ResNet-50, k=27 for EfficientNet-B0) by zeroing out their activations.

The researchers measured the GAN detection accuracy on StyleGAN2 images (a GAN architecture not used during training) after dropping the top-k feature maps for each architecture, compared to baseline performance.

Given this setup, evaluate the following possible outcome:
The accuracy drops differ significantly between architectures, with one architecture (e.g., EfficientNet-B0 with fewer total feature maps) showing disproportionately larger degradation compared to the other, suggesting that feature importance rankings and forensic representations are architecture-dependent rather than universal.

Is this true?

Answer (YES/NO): NO